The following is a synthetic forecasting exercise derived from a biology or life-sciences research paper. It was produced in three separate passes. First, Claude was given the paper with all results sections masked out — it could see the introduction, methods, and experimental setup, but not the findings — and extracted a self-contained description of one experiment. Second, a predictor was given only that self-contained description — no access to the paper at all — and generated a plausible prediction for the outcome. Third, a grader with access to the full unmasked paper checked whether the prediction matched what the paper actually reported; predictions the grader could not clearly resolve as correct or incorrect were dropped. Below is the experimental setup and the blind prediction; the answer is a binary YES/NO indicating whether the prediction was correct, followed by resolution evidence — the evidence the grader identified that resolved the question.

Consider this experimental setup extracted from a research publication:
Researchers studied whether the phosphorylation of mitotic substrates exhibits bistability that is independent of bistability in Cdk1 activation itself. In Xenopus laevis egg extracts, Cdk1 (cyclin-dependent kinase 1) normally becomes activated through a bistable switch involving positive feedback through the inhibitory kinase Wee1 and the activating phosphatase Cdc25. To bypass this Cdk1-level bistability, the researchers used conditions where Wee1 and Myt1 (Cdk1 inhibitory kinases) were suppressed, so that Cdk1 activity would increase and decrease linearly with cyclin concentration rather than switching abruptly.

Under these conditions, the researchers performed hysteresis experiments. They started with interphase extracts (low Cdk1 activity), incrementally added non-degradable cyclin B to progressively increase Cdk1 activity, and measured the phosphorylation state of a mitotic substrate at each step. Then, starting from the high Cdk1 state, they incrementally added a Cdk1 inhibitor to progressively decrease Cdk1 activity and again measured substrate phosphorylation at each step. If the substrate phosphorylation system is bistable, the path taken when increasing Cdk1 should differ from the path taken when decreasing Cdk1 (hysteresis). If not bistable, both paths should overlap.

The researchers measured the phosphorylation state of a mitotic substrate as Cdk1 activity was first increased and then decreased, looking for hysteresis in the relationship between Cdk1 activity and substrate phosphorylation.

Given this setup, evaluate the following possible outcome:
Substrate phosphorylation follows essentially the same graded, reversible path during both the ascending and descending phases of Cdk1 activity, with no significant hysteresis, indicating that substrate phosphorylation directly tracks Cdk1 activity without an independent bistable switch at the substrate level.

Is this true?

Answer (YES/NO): NO